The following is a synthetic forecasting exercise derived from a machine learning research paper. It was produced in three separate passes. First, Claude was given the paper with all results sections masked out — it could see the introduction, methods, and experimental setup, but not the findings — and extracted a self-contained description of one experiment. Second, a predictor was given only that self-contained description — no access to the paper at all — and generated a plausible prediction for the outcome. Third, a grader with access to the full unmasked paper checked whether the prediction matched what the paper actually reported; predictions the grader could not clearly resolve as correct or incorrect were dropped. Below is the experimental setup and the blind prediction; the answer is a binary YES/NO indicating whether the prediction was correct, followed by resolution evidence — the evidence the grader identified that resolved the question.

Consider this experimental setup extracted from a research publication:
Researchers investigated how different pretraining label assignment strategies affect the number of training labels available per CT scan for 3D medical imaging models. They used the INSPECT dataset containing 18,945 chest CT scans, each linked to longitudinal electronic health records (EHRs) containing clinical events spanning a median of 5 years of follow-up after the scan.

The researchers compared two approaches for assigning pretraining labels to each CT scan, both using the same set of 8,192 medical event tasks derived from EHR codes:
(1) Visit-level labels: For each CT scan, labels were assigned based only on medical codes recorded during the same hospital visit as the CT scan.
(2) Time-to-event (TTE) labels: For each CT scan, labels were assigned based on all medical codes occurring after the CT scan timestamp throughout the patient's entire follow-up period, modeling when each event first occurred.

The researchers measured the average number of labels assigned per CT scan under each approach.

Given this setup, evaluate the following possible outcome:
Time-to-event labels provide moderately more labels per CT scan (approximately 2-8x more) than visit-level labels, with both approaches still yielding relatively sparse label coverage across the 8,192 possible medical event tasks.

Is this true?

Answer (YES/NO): YES